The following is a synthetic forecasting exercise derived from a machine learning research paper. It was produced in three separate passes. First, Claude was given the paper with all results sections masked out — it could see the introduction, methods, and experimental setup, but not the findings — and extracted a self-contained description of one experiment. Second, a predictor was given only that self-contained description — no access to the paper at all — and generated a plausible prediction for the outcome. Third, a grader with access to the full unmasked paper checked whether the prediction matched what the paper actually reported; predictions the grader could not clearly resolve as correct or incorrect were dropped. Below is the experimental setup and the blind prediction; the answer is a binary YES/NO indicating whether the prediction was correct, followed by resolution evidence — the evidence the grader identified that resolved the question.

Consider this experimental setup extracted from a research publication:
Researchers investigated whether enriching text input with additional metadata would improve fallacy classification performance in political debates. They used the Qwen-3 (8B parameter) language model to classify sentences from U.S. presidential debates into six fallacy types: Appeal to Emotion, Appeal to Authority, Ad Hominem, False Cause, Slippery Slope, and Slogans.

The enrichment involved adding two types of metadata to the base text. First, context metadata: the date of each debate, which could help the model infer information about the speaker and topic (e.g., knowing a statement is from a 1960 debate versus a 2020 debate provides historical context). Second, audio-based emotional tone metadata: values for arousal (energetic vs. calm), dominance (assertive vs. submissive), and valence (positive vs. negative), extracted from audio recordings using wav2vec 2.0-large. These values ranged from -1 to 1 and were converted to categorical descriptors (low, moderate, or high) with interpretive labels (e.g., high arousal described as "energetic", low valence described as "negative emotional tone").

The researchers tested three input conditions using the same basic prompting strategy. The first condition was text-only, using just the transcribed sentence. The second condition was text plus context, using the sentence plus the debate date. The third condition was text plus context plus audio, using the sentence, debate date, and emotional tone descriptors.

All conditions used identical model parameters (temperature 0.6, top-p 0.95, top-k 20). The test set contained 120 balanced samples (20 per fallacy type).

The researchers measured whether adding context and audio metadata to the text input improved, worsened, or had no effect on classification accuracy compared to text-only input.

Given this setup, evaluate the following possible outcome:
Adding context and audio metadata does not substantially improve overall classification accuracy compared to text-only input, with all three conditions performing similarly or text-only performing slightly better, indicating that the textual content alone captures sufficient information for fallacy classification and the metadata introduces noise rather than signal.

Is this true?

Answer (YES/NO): YES